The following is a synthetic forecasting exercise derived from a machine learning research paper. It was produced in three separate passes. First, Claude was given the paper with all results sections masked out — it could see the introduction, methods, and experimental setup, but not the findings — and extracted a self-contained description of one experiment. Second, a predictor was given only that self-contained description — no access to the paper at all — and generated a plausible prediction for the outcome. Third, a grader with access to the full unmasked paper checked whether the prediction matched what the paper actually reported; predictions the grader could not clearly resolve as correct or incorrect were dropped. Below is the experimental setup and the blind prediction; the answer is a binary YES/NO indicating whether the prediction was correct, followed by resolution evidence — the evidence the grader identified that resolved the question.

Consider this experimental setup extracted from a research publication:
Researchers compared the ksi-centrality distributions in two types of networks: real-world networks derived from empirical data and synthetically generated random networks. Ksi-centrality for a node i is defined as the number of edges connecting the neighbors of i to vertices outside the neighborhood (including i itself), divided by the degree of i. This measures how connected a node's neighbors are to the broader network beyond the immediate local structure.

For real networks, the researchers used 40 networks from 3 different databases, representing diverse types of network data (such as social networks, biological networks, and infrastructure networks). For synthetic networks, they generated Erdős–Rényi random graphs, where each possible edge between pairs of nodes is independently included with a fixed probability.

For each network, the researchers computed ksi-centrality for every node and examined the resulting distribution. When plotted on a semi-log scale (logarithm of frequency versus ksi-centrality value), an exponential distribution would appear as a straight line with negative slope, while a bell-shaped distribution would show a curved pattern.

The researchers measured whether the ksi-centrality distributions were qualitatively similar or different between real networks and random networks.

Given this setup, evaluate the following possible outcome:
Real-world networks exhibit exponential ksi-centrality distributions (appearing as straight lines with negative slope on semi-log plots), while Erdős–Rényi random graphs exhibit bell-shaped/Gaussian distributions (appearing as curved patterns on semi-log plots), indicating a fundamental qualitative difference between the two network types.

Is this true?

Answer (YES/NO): YES